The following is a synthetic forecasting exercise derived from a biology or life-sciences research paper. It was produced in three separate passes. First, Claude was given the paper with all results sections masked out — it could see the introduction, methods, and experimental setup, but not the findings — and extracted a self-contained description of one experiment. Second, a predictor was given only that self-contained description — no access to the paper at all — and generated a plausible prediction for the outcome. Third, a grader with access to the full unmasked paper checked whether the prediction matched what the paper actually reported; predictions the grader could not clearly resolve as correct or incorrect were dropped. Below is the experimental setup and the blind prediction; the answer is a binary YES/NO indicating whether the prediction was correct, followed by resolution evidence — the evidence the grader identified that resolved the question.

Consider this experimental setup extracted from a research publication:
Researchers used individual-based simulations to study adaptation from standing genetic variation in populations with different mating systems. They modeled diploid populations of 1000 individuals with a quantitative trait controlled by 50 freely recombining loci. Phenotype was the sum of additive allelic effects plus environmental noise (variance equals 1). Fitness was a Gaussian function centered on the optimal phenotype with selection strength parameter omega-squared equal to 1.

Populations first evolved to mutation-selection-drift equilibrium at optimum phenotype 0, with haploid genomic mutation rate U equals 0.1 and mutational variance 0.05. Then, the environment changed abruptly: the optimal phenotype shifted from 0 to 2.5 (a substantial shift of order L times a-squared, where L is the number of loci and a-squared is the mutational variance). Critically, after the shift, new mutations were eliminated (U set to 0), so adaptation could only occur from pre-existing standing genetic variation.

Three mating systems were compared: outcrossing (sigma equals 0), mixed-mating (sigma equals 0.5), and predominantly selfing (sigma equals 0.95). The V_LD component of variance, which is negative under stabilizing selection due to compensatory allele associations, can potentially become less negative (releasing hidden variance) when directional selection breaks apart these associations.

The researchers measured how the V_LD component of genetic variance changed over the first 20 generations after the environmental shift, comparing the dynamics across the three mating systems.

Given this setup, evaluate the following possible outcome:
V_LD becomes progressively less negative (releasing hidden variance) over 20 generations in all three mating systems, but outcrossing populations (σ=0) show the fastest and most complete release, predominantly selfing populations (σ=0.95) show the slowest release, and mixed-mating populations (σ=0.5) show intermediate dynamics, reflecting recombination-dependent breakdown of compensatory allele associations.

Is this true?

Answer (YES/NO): NO